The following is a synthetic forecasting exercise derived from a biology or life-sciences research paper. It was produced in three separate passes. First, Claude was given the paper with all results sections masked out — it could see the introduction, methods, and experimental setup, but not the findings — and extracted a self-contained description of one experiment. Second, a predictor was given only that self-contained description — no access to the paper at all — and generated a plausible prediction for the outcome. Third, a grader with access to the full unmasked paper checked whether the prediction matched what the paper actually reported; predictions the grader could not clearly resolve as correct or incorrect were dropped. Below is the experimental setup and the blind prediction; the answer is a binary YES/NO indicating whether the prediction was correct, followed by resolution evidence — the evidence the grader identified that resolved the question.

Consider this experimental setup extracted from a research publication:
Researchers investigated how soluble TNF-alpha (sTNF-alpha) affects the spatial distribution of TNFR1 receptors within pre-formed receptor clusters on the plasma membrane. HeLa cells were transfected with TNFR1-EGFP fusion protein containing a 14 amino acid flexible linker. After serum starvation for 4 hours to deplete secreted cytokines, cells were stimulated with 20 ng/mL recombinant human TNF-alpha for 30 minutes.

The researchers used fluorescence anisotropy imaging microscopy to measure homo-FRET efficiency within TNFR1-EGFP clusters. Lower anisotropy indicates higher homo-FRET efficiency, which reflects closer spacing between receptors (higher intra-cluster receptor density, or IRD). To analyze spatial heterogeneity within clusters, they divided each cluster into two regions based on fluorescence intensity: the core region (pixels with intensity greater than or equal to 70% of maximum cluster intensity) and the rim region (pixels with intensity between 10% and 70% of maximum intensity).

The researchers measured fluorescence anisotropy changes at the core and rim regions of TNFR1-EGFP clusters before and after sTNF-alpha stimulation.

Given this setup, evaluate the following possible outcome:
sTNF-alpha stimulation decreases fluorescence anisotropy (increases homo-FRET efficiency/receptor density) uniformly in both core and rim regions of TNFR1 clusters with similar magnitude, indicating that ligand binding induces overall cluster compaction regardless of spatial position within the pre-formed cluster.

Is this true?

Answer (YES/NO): NO